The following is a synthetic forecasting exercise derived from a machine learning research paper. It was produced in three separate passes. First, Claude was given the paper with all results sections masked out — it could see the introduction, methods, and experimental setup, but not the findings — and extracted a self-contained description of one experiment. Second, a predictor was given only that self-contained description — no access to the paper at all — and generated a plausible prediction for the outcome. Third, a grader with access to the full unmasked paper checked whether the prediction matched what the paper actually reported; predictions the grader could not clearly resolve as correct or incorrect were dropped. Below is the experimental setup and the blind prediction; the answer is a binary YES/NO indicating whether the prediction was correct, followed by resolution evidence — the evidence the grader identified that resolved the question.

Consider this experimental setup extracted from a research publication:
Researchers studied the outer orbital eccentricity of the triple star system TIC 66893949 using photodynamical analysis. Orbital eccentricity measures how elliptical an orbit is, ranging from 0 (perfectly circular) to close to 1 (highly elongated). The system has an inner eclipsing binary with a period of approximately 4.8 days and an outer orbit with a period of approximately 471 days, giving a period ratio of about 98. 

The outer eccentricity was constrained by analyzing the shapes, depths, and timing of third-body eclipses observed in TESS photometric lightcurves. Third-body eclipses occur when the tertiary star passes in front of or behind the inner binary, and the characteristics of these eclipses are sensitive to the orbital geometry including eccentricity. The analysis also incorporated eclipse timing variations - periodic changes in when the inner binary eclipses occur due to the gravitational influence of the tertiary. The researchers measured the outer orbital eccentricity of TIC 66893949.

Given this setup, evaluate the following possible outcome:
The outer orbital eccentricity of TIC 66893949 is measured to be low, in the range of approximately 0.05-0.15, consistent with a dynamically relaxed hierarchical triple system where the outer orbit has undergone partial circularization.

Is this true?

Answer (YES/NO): NO